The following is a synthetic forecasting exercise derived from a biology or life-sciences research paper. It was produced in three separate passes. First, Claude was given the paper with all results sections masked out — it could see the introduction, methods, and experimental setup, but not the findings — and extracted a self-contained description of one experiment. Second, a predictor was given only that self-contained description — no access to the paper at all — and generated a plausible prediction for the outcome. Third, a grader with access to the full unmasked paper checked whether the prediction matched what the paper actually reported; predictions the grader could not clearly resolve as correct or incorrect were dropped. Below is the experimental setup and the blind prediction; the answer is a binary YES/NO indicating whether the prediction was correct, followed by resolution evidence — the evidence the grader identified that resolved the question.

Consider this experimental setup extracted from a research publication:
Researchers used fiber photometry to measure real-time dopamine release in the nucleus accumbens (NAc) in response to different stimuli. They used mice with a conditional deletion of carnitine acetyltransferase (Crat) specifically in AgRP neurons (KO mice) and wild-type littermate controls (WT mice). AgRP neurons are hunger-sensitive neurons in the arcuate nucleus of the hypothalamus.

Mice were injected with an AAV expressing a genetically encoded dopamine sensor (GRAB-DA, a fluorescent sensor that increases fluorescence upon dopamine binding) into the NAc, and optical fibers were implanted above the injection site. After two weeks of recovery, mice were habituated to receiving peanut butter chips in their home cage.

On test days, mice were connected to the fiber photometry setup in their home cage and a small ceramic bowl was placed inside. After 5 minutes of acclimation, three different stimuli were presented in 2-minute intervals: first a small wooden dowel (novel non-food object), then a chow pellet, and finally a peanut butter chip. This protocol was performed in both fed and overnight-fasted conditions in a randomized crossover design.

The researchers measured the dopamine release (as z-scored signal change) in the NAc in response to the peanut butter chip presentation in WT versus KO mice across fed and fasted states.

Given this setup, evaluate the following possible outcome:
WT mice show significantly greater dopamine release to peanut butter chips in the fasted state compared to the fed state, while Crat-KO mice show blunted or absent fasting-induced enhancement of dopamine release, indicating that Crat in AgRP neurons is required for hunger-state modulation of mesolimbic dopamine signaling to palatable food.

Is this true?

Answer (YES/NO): NO